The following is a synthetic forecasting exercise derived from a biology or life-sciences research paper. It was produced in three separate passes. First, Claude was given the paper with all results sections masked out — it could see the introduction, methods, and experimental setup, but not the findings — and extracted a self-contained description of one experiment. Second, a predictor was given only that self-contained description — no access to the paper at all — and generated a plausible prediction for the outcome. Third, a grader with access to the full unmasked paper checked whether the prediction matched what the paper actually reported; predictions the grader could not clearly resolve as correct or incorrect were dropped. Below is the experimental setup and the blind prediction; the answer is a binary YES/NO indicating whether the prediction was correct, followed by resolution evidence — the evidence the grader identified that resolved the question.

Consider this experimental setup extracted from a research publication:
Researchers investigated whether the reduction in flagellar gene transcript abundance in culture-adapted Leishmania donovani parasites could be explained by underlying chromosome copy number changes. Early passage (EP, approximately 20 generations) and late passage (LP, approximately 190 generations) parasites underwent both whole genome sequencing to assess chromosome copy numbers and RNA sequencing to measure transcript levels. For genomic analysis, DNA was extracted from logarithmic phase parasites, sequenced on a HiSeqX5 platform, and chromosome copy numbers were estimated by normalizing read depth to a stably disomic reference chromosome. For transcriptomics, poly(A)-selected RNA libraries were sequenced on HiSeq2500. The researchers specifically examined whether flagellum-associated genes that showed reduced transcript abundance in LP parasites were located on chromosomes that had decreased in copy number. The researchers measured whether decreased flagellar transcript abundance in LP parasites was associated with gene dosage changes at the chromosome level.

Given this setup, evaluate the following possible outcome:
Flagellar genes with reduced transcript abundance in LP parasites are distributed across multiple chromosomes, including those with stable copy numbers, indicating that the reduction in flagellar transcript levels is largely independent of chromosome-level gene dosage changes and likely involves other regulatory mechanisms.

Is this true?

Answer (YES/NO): YES